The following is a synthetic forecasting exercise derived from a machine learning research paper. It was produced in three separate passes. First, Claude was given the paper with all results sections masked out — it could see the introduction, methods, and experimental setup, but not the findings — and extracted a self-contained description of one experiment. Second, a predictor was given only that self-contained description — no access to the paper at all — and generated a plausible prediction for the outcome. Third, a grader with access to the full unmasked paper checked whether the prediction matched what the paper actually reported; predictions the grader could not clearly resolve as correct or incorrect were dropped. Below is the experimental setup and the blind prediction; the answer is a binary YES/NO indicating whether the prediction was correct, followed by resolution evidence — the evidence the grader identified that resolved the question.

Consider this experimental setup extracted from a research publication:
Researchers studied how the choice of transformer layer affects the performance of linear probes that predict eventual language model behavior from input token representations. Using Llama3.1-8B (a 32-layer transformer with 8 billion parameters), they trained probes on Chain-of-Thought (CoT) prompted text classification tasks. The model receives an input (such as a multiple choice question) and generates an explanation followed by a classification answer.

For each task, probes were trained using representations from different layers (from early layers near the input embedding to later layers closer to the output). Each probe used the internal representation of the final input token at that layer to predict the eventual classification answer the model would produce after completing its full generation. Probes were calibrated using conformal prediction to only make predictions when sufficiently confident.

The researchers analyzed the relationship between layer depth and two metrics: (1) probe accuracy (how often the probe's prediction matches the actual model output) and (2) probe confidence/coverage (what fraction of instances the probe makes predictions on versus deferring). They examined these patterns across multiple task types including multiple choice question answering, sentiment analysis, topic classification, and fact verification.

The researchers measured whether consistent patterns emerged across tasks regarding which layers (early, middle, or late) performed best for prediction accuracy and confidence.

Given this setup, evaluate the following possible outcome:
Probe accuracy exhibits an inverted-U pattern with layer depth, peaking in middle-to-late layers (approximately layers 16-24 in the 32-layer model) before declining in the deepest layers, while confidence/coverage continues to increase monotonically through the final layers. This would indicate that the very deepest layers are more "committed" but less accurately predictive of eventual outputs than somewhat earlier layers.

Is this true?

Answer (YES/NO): NO